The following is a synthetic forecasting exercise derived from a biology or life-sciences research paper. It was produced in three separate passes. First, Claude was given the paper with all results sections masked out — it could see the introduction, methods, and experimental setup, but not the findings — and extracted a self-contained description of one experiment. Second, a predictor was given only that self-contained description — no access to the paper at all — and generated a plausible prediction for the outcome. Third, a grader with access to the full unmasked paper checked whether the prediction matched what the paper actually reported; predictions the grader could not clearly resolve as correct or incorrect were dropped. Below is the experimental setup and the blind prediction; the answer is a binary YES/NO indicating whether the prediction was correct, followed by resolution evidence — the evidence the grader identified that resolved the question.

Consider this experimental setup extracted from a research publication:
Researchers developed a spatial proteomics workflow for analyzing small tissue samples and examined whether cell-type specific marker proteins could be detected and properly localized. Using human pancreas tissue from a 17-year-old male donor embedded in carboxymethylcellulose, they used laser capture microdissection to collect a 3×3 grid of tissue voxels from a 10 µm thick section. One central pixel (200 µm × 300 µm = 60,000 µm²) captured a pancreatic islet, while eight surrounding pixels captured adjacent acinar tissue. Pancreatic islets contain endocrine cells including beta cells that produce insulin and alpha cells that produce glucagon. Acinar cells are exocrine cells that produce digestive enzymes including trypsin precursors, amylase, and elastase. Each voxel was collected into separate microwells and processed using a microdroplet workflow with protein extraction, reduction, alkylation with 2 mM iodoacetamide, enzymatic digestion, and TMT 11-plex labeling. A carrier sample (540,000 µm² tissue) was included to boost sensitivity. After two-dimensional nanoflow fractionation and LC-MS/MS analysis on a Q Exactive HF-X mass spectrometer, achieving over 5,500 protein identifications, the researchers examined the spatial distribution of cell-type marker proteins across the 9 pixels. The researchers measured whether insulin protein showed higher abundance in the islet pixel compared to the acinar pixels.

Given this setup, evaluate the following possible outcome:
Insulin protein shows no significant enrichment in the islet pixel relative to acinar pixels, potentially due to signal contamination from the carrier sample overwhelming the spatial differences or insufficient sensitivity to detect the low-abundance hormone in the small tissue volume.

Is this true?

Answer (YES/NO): NO